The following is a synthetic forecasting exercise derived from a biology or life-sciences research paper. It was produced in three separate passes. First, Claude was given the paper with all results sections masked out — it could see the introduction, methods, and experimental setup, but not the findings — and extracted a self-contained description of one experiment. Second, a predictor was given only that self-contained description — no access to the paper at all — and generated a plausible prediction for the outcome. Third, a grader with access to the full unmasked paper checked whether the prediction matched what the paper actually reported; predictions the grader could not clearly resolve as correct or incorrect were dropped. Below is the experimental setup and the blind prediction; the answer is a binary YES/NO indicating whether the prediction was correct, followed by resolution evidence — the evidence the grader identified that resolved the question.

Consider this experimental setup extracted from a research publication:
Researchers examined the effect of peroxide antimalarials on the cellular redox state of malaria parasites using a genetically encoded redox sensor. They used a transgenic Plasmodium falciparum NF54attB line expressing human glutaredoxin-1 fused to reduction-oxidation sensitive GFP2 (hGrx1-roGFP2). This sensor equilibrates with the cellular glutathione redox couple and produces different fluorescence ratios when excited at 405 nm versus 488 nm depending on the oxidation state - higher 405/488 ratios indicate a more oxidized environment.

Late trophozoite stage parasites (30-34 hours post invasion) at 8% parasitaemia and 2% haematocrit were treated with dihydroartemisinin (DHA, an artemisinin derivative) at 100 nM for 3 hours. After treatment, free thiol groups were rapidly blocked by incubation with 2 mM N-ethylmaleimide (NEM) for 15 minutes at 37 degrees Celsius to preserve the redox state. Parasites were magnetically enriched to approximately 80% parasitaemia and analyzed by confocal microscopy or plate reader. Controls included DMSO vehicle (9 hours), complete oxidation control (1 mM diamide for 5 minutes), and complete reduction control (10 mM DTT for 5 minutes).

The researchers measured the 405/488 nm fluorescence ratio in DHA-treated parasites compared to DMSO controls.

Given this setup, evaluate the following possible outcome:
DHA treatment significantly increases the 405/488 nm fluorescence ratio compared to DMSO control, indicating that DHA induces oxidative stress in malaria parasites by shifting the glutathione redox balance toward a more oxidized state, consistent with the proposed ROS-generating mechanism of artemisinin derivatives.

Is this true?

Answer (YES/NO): NO